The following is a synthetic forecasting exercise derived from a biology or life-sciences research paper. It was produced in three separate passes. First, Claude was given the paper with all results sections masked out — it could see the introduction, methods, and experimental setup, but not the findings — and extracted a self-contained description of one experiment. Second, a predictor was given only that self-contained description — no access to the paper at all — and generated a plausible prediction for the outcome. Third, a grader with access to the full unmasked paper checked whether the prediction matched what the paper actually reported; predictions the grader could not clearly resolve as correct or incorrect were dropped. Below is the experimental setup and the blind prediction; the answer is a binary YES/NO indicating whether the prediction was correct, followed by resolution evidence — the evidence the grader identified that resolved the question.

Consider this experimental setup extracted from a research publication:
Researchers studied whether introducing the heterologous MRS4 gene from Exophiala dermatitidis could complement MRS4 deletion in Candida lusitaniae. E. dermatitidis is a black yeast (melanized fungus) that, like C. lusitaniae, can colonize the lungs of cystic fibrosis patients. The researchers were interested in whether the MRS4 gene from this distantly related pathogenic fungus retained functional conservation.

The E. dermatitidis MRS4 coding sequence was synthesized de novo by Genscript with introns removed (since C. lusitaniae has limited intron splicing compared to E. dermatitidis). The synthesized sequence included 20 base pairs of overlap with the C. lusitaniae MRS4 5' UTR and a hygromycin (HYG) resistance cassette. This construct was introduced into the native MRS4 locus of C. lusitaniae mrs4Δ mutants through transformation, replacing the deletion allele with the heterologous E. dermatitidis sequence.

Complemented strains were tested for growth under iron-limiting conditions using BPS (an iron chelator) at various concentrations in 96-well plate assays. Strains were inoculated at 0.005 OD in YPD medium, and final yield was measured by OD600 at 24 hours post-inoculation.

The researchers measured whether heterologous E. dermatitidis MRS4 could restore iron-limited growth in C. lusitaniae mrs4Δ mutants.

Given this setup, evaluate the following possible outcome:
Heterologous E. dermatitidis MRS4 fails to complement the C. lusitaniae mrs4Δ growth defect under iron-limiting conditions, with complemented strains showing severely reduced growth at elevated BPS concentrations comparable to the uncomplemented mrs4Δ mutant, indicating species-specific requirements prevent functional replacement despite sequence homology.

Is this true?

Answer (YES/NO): NO